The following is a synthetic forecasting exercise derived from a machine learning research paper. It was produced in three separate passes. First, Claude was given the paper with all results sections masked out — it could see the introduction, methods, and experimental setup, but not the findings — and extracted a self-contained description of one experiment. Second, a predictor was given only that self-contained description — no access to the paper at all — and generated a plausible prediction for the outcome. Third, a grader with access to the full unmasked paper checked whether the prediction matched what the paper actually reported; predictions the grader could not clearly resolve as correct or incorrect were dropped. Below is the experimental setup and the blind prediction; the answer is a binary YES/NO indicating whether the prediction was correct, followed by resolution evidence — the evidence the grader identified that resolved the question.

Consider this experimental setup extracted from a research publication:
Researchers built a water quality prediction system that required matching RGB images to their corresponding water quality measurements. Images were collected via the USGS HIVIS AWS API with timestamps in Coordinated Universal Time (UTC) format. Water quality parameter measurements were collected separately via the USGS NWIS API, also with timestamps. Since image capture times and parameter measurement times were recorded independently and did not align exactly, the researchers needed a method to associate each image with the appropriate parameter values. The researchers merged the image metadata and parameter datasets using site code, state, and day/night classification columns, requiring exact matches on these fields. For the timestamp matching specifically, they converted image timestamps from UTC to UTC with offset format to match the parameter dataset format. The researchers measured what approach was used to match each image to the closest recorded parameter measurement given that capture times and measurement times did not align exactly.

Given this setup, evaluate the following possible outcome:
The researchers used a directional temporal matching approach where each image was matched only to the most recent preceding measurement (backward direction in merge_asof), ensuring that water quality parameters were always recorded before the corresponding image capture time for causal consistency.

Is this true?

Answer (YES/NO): NO